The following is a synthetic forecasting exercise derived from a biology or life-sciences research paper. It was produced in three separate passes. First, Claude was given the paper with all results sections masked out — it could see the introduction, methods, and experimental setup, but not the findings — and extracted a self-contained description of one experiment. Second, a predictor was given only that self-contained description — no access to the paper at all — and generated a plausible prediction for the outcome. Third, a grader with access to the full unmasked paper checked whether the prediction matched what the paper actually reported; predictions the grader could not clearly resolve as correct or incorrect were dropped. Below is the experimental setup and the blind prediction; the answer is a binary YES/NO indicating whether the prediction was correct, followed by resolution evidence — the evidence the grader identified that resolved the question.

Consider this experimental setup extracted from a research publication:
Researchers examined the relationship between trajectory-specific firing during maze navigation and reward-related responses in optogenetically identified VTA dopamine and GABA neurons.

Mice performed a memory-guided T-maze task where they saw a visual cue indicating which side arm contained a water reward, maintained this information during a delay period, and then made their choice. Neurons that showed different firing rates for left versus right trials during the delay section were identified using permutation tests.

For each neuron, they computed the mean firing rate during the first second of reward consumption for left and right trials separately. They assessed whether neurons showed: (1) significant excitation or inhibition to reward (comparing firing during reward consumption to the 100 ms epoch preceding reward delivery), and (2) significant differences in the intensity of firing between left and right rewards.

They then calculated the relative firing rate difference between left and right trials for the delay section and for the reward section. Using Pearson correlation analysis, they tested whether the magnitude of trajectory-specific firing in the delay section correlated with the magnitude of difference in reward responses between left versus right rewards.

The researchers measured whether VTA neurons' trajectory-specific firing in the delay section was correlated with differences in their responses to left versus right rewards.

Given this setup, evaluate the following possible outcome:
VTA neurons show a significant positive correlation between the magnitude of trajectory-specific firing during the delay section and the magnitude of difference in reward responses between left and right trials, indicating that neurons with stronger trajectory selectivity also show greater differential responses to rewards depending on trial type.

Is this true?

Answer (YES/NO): NO